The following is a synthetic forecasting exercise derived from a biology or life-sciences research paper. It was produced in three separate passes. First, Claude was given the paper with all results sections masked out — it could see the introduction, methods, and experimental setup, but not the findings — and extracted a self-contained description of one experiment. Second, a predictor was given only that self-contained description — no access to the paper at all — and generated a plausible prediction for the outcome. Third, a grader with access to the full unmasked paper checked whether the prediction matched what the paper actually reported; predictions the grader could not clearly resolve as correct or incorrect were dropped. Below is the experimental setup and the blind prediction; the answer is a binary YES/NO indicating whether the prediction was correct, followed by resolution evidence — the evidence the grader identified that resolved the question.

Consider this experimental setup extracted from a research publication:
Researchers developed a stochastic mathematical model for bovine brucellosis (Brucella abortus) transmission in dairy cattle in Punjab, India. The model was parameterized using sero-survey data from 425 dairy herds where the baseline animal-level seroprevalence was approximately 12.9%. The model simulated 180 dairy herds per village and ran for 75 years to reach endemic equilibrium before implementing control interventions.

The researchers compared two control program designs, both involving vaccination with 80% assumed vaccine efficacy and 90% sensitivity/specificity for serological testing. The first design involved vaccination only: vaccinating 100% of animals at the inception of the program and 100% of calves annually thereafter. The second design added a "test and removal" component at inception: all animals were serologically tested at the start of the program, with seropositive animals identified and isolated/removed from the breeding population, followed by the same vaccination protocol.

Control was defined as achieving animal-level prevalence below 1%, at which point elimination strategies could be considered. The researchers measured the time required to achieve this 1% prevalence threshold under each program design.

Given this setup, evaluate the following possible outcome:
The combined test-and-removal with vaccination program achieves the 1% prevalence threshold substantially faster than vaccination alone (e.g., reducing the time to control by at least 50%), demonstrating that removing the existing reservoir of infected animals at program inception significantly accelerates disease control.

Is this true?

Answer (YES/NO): YES